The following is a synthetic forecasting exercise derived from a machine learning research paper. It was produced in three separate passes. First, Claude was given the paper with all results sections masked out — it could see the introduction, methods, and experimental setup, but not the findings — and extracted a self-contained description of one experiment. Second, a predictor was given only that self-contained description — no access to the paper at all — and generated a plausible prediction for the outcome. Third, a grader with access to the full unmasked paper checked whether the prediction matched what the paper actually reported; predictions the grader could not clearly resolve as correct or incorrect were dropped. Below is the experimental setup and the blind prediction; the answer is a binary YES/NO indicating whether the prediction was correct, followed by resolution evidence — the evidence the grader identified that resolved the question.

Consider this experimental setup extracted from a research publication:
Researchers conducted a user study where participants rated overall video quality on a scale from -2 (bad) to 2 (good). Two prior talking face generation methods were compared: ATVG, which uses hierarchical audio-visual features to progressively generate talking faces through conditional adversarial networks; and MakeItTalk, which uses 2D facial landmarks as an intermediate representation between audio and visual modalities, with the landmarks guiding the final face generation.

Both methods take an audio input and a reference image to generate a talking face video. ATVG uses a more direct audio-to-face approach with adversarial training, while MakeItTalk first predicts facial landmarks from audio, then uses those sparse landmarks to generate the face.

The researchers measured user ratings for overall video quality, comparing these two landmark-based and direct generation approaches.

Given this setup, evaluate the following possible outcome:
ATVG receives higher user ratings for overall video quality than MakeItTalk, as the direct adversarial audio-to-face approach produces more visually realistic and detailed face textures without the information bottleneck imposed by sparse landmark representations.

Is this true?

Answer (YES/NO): NO